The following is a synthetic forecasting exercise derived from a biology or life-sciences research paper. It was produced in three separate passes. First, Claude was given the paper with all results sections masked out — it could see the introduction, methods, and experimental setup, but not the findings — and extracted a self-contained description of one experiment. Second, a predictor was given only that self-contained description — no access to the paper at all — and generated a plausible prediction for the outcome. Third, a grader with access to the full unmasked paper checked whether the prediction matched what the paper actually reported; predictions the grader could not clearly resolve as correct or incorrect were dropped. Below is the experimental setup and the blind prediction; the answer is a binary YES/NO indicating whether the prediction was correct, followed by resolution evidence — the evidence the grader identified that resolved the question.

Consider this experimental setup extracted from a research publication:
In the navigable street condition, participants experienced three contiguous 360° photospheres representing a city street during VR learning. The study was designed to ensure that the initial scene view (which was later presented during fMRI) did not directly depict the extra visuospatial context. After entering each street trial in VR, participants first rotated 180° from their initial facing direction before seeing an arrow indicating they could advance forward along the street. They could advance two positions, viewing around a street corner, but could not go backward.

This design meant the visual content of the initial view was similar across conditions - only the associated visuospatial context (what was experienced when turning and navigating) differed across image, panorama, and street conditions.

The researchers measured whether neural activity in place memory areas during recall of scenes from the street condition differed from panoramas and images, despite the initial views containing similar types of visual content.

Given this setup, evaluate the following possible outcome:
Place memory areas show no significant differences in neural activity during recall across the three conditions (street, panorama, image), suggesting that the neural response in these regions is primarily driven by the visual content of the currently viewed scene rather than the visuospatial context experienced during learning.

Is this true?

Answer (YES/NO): NO